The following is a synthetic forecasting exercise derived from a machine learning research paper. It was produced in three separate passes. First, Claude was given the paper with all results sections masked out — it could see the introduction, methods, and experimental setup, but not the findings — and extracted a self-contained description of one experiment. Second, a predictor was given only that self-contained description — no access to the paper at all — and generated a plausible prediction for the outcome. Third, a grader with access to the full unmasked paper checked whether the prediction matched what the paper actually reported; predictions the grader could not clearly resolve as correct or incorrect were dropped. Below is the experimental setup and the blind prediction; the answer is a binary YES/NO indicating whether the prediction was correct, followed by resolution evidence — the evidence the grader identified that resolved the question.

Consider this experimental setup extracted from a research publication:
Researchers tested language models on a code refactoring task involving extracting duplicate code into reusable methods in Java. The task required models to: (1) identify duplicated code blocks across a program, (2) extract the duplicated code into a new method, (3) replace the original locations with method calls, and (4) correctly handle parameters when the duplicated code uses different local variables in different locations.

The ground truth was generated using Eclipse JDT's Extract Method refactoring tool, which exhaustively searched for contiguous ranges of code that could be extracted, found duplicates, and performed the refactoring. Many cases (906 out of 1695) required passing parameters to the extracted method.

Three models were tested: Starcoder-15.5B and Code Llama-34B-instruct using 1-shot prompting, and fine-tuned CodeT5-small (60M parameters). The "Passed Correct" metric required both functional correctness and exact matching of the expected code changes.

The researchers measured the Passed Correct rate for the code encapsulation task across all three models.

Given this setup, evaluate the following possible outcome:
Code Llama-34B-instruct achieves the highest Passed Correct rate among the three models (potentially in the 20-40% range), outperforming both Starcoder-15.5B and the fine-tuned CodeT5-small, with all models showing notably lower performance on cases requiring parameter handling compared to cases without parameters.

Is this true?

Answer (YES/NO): NO